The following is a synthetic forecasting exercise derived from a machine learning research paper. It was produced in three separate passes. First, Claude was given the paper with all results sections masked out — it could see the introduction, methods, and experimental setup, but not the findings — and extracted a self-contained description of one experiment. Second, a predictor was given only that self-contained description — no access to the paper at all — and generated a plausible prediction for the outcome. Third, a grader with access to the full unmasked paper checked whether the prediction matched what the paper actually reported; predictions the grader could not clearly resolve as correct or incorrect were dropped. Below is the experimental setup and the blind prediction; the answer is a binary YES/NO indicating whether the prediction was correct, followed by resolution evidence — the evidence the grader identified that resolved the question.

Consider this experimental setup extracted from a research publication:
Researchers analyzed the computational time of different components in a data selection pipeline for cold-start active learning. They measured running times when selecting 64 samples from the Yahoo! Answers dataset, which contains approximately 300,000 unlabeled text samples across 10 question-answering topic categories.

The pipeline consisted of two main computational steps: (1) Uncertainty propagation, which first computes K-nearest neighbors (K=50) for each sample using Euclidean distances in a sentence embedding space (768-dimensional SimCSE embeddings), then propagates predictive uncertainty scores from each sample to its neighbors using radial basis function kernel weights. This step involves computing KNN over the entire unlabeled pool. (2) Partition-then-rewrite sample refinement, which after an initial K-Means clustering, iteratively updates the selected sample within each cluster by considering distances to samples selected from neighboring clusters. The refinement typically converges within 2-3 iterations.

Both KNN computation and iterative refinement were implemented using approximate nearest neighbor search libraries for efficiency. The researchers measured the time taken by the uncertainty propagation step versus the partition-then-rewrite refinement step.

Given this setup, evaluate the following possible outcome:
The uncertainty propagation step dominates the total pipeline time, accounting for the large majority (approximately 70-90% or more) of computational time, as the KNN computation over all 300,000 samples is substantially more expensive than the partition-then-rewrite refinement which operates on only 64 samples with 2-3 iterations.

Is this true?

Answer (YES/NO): YES